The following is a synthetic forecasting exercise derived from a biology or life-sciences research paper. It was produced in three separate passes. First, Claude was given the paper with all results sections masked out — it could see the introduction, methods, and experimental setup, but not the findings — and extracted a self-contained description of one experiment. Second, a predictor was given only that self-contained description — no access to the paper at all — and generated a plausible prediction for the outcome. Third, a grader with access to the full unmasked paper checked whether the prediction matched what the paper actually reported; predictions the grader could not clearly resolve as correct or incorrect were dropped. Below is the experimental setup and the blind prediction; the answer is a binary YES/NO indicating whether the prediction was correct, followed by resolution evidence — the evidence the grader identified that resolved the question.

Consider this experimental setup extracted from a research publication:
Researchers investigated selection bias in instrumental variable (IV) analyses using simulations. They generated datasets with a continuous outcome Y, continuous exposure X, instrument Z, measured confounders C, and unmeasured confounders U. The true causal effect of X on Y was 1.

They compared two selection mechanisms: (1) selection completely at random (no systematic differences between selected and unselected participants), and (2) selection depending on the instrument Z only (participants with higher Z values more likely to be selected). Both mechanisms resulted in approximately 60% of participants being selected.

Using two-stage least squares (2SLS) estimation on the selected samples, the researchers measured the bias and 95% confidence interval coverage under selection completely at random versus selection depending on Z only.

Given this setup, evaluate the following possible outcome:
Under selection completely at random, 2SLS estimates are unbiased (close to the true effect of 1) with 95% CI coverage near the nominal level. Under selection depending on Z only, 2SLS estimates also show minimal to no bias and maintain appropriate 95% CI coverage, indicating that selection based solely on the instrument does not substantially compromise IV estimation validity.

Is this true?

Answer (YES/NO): YES